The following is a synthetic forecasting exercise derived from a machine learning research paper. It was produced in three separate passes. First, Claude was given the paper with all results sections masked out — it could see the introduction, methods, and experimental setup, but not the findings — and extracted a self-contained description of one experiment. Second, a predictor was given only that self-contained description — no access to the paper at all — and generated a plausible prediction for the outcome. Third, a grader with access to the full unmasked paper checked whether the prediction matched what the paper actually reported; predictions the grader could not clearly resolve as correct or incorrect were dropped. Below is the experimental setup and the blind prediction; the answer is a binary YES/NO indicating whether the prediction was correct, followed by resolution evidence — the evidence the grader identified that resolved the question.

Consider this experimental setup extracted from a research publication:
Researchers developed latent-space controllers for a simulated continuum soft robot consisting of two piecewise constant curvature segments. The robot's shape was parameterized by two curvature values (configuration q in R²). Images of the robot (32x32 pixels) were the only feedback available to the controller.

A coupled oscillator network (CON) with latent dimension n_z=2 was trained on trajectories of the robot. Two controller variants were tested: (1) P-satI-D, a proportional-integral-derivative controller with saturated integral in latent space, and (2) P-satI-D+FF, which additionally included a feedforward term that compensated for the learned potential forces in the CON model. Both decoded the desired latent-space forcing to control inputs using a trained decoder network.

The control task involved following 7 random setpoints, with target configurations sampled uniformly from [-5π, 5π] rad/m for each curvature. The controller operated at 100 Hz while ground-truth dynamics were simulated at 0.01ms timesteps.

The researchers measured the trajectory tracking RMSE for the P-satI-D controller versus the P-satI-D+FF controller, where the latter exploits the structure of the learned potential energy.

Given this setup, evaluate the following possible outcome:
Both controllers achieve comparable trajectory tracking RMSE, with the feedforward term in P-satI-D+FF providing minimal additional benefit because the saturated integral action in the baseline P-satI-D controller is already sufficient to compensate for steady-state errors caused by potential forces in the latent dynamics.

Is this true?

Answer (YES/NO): NO